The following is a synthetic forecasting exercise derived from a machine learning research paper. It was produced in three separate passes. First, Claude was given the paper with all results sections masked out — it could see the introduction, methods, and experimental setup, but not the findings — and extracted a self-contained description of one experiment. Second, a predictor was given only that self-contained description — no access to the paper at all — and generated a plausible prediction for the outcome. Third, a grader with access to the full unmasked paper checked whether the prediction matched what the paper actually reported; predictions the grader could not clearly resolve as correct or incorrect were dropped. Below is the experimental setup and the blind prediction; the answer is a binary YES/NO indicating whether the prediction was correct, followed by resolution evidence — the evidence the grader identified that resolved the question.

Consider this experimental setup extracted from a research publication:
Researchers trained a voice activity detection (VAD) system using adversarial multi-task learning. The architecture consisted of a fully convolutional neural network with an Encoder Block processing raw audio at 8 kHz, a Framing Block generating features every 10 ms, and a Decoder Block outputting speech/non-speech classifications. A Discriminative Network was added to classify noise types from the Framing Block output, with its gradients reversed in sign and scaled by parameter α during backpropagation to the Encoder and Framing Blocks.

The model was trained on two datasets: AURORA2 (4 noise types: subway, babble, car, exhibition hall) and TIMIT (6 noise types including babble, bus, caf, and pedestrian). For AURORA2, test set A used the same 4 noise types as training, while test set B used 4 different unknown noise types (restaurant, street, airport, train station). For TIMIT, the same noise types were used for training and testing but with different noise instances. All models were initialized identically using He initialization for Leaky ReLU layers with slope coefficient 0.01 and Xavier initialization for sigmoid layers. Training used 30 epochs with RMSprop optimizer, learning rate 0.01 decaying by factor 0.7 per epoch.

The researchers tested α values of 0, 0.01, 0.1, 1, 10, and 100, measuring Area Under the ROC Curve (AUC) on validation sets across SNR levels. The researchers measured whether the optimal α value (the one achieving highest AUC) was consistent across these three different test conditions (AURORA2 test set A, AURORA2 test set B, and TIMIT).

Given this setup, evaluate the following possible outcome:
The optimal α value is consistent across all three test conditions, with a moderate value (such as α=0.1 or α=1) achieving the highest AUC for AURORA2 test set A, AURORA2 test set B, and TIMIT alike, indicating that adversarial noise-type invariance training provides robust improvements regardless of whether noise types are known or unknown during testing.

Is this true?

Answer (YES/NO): NO